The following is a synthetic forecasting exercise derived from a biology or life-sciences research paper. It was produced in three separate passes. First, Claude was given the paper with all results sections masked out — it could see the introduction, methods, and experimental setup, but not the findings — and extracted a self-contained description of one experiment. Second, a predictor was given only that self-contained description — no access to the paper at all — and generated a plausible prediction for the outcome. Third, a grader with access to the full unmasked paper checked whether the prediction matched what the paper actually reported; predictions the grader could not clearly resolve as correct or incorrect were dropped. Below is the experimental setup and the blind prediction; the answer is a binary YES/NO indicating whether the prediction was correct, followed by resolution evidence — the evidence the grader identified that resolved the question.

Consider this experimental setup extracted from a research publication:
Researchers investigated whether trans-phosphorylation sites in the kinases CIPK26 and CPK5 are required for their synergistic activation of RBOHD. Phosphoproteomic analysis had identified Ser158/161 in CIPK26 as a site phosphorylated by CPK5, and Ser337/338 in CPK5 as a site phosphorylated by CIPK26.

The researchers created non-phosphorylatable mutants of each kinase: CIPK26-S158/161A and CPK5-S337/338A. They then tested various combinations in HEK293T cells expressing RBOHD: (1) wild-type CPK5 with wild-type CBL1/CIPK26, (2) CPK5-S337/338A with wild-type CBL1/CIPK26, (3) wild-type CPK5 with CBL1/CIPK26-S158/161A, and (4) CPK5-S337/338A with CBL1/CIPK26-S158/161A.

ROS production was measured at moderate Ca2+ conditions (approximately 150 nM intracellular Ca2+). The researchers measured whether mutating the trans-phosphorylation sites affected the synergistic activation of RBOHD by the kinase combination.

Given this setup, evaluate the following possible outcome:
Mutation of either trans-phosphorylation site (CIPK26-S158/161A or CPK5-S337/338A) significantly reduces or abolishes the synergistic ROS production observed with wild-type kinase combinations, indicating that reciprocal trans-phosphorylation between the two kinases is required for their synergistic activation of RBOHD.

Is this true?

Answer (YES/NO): YES